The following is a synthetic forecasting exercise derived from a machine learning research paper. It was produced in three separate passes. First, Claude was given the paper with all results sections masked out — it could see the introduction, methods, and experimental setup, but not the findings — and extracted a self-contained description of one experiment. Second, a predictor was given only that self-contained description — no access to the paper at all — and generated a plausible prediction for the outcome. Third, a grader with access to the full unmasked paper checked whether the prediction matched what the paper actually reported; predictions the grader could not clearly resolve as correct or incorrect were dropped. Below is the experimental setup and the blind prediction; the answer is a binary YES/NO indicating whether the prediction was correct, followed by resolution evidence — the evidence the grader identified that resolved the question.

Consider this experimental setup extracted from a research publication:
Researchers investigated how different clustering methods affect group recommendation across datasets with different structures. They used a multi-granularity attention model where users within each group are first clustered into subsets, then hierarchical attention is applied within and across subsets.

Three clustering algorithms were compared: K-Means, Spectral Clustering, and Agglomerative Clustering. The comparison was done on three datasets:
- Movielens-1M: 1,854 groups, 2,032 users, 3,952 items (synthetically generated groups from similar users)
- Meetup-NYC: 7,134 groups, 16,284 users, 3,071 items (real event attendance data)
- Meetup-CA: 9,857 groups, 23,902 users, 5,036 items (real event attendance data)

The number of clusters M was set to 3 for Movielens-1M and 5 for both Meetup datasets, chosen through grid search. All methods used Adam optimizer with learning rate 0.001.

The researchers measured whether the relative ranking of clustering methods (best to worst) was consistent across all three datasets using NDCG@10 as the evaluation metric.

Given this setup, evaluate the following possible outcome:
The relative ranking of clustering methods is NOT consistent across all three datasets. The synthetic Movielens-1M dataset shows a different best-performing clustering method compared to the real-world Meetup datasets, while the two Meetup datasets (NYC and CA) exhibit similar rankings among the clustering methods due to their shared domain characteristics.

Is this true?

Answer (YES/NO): NO